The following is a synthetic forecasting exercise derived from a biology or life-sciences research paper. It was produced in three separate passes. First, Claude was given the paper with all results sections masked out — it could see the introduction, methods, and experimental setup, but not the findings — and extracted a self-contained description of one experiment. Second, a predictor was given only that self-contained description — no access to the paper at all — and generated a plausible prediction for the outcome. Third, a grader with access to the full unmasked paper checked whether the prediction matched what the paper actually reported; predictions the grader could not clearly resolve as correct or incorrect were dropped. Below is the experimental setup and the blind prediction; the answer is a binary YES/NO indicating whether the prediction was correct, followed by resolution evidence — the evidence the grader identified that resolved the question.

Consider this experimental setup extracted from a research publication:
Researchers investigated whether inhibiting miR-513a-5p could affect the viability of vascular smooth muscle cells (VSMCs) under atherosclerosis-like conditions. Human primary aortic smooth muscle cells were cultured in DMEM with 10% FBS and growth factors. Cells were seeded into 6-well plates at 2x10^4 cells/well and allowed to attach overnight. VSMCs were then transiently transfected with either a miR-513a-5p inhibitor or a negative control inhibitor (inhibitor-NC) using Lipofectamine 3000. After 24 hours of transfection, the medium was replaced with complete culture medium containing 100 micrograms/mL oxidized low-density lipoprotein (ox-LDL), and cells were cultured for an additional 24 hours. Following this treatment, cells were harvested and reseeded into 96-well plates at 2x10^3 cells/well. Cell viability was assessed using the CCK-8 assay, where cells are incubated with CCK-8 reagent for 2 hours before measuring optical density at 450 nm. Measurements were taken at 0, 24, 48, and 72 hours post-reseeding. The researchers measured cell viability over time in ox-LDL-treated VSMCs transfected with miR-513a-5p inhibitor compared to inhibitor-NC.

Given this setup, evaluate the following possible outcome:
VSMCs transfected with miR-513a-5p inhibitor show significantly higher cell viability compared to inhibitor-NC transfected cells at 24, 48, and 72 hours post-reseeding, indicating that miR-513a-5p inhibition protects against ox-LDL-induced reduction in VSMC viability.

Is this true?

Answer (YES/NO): NO